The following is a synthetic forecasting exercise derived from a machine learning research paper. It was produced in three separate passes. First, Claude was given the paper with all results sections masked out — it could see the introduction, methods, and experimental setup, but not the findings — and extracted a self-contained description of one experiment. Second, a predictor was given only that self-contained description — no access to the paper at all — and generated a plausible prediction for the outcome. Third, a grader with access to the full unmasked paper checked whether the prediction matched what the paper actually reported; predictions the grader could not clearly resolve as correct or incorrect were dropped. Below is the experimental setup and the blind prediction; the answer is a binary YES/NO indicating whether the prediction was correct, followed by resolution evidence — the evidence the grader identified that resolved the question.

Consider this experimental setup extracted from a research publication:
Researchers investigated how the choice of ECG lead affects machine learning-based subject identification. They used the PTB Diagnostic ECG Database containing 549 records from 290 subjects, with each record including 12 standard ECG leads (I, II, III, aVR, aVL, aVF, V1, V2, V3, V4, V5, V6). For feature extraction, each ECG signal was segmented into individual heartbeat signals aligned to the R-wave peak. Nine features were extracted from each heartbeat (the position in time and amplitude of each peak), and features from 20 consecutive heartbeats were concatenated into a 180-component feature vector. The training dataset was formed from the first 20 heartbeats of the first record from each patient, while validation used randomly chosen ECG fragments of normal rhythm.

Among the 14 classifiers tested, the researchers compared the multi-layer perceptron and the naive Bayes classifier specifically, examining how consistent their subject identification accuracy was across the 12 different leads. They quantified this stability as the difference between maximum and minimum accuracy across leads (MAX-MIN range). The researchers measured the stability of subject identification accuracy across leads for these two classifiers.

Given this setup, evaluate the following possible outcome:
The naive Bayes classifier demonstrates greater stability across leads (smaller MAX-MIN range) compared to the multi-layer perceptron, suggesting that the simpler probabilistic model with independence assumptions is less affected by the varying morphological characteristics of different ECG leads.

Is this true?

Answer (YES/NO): NO